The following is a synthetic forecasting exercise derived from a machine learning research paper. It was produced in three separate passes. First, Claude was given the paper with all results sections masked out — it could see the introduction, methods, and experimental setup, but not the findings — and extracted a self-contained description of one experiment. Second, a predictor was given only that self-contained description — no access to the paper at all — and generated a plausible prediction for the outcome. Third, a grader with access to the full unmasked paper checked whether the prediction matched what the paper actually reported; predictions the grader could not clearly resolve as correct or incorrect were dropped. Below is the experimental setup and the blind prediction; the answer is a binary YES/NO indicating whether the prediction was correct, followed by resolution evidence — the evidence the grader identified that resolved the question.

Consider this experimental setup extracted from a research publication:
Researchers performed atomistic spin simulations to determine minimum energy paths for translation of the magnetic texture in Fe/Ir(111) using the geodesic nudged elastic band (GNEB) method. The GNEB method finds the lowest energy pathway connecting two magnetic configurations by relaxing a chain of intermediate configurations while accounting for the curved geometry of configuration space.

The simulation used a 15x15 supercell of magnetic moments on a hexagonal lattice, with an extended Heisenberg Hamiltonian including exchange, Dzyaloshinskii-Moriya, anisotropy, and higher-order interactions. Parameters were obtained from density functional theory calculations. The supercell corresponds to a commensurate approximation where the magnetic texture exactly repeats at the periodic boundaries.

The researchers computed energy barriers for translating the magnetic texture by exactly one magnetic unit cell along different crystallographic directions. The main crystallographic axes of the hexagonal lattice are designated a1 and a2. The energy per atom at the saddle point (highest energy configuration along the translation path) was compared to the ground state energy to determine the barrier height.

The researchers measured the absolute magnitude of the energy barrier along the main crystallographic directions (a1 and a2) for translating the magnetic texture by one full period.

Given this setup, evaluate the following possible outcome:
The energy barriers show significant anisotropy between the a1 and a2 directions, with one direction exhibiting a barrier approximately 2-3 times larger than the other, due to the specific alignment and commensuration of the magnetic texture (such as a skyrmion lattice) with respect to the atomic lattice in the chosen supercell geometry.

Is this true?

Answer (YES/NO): NO